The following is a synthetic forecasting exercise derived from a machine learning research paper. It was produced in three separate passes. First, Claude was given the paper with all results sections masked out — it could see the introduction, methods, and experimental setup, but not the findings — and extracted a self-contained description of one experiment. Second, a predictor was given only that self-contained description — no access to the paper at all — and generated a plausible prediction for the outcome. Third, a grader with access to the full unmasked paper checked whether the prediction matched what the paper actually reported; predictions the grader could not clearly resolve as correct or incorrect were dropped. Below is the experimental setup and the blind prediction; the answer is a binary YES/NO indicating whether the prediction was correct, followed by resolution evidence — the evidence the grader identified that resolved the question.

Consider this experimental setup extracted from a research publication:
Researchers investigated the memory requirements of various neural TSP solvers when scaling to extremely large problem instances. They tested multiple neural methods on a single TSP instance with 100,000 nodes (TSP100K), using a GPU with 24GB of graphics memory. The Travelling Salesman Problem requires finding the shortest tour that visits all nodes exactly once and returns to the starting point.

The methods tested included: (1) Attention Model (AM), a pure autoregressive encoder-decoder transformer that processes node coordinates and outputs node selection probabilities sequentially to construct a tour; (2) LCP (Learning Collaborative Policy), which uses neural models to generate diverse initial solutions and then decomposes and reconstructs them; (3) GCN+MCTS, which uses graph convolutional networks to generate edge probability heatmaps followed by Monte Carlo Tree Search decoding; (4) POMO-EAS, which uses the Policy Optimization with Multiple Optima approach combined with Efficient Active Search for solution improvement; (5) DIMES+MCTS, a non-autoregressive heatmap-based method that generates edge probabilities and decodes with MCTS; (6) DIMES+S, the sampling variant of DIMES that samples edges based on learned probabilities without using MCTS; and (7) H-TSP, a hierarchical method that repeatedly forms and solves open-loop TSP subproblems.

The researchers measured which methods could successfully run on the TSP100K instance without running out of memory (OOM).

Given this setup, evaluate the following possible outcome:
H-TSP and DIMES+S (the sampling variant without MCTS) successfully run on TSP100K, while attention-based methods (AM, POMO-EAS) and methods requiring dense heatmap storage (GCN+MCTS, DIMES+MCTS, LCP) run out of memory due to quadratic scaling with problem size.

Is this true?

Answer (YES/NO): NO